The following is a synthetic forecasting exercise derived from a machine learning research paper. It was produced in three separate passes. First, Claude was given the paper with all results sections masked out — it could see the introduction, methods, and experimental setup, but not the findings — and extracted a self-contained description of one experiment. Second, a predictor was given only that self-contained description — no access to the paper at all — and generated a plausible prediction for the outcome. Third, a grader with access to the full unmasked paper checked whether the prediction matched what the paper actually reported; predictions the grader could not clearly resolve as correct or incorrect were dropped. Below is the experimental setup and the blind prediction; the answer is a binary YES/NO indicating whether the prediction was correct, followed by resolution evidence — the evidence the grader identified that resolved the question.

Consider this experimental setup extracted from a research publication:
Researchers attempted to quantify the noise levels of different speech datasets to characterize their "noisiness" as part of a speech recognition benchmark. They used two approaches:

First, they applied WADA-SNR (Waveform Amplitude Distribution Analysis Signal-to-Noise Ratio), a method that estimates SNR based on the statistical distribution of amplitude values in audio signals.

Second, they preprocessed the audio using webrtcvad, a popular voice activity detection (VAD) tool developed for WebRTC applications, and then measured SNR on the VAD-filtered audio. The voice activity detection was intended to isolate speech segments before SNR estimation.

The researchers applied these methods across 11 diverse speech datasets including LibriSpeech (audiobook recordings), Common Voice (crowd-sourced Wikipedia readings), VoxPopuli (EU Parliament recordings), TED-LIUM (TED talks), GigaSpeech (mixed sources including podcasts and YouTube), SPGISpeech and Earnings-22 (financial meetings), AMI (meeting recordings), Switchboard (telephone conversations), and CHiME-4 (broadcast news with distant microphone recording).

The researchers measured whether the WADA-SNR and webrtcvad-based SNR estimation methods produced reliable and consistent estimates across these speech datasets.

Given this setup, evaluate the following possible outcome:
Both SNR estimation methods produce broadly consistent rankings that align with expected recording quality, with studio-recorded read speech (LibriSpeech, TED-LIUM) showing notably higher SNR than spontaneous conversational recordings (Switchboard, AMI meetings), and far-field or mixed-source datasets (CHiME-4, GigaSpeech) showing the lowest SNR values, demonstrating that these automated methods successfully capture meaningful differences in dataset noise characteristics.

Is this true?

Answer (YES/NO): NO